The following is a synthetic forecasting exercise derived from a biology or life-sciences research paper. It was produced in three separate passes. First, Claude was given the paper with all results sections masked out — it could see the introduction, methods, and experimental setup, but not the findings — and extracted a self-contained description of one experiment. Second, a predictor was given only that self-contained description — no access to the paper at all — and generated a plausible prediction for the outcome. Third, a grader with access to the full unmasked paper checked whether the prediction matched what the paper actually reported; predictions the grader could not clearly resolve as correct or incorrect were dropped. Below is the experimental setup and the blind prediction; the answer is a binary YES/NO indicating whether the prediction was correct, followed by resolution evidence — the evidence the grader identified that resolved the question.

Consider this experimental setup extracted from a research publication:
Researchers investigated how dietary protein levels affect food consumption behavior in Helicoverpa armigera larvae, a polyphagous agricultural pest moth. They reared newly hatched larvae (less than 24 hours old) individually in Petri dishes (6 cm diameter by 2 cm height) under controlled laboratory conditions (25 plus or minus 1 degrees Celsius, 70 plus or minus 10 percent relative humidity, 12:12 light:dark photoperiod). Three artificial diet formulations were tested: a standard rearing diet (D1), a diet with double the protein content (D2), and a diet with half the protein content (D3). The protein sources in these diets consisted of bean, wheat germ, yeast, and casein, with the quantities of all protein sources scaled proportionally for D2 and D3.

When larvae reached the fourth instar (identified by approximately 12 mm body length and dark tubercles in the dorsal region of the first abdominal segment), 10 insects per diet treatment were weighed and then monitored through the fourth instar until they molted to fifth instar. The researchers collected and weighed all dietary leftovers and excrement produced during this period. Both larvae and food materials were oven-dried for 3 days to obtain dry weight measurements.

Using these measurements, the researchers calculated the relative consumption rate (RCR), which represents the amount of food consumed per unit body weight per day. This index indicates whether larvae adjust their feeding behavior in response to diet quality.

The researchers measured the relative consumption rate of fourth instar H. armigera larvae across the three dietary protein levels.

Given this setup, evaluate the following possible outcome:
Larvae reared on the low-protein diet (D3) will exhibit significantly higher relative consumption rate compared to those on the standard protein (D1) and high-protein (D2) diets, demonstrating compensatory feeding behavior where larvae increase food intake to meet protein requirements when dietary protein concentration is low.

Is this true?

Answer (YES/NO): NO